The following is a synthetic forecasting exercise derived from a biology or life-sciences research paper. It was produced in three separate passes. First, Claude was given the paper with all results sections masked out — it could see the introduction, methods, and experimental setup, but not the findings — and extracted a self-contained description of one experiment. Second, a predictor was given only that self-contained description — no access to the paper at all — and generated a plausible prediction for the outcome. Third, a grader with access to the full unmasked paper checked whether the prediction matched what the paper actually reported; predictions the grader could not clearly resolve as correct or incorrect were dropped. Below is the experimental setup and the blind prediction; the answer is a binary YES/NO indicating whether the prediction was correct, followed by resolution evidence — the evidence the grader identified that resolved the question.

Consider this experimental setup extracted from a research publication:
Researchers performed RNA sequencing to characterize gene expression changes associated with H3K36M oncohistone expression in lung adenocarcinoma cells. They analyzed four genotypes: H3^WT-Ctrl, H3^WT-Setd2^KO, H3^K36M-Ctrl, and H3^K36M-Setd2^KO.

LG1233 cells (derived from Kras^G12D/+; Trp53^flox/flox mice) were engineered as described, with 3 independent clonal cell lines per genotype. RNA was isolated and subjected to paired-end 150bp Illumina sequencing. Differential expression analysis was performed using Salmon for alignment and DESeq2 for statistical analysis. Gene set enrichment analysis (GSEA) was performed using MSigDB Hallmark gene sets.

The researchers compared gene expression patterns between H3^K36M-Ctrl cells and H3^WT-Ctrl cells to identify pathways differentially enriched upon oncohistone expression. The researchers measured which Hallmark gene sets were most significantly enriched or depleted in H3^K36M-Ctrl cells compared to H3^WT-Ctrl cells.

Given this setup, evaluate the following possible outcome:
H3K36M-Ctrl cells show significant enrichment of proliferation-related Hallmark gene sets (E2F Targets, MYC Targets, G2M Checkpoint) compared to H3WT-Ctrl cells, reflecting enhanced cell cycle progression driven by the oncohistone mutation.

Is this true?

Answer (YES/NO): NO